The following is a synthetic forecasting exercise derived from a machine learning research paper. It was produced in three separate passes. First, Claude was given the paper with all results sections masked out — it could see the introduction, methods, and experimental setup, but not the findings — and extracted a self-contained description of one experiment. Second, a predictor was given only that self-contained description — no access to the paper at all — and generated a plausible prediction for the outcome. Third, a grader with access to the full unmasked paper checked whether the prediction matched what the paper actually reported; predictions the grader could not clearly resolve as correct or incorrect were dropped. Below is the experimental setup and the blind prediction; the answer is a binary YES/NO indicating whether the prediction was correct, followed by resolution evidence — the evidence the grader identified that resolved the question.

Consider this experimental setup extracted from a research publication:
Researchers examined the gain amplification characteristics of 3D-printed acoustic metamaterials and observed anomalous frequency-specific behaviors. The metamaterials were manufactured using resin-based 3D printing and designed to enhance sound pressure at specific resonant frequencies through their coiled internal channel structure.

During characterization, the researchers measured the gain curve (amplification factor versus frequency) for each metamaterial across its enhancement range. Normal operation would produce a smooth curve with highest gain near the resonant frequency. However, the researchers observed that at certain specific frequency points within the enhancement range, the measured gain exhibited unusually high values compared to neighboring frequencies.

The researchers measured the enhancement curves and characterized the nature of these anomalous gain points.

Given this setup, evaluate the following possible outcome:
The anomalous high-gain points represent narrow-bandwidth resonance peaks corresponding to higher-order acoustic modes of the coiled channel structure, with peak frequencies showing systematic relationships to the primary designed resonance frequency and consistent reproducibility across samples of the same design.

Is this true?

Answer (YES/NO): NO